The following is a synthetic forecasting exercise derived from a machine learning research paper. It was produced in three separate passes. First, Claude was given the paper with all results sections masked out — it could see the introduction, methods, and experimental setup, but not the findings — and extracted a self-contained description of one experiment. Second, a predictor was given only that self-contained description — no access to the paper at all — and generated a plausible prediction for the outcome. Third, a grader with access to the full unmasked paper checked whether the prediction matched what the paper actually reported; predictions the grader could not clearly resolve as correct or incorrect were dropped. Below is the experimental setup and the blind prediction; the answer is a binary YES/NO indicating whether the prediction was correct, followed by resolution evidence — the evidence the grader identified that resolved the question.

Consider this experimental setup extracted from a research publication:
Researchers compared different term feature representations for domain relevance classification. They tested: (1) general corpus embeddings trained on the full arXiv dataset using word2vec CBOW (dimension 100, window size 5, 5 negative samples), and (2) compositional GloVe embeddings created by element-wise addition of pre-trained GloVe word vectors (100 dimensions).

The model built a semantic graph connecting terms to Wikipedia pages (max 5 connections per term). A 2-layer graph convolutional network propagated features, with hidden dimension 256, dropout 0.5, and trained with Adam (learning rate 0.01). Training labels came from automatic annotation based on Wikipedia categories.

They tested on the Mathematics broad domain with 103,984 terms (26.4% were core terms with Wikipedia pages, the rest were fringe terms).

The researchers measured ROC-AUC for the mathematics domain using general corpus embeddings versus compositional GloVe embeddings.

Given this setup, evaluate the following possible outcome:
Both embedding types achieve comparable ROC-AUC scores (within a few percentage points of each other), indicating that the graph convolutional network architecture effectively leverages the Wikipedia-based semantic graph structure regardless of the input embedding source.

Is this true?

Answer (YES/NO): YES